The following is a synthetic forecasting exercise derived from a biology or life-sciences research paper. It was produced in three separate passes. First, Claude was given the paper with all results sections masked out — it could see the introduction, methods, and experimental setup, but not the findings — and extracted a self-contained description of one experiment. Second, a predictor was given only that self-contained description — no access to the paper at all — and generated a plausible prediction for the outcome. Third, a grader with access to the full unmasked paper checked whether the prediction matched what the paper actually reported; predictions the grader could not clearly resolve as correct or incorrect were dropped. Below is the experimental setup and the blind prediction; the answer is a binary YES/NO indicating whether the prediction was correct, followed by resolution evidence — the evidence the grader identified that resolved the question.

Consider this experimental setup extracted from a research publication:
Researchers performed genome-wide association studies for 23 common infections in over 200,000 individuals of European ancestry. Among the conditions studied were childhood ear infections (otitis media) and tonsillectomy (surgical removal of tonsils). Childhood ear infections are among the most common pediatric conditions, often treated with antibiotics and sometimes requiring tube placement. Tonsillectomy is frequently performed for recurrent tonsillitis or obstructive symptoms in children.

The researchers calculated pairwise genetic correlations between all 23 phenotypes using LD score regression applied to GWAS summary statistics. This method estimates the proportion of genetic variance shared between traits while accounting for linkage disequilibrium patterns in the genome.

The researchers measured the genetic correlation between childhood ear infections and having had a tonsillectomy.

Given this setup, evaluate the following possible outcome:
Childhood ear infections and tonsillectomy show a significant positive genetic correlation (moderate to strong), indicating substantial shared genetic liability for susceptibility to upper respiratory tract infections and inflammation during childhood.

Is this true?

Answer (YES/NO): YES